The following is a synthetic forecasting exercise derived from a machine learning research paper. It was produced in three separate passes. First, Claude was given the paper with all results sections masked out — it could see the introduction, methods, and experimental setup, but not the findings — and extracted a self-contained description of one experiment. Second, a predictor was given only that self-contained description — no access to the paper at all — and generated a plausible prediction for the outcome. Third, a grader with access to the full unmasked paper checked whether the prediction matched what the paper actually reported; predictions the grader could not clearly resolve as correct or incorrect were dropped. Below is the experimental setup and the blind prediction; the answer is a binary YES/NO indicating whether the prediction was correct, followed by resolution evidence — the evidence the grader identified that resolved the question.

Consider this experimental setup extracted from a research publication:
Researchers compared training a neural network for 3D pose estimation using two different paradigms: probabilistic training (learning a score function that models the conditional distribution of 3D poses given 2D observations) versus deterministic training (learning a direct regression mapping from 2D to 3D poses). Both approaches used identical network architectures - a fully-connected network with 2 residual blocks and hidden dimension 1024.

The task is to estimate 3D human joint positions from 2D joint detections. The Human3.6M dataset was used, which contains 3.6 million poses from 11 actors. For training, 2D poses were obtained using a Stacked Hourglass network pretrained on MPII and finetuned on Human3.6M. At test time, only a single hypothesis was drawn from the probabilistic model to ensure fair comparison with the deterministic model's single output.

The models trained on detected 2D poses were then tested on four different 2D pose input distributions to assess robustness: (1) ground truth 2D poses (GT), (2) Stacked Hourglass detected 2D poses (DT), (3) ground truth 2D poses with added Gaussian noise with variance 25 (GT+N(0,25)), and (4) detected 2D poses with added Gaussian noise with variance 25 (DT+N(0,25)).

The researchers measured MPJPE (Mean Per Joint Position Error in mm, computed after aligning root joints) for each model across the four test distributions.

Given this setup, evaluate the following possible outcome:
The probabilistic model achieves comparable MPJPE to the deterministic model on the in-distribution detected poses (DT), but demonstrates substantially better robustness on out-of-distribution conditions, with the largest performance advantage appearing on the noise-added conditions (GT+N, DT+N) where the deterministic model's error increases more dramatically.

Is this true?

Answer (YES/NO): NO